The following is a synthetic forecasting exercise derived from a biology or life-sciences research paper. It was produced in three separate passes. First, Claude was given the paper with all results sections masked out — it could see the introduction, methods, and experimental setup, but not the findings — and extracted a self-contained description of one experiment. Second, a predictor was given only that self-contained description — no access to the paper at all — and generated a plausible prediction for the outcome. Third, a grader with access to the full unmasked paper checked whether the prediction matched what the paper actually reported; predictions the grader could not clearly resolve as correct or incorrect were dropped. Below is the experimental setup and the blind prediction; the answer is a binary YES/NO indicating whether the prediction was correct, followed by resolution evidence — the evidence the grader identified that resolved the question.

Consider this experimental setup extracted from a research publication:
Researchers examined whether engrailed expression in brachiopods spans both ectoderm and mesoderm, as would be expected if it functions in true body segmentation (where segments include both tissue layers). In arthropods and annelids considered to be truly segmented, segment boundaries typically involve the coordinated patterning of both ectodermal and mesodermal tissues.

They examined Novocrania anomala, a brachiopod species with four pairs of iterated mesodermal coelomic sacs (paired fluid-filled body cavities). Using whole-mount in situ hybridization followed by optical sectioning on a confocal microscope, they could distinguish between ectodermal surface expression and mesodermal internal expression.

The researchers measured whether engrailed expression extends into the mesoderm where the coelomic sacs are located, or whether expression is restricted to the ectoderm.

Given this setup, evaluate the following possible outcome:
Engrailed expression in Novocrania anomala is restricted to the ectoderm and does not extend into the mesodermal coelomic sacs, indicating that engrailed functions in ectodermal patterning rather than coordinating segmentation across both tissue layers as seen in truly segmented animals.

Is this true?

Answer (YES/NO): NO